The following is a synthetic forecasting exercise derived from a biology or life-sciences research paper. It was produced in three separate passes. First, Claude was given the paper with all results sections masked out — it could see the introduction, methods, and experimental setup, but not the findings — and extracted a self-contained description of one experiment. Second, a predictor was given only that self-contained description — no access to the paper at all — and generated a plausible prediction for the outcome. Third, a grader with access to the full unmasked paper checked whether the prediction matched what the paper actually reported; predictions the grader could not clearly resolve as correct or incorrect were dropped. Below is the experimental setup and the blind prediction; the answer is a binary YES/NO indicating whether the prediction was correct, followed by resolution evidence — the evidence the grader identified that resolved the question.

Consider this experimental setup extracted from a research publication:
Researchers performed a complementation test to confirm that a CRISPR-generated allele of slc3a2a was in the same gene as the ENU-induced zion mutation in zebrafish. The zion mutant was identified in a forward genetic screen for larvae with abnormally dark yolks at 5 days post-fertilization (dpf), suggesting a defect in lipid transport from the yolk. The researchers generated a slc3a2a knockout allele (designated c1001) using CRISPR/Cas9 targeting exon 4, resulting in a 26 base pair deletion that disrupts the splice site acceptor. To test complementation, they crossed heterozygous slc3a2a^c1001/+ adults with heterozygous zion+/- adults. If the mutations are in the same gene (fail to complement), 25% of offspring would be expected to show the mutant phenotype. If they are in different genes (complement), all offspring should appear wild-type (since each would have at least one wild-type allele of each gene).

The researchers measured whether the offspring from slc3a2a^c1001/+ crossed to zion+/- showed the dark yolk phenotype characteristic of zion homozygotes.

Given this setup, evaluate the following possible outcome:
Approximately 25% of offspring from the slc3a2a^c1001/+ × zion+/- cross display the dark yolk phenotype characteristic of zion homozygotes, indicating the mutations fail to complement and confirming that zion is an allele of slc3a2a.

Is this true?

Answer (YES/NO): YES